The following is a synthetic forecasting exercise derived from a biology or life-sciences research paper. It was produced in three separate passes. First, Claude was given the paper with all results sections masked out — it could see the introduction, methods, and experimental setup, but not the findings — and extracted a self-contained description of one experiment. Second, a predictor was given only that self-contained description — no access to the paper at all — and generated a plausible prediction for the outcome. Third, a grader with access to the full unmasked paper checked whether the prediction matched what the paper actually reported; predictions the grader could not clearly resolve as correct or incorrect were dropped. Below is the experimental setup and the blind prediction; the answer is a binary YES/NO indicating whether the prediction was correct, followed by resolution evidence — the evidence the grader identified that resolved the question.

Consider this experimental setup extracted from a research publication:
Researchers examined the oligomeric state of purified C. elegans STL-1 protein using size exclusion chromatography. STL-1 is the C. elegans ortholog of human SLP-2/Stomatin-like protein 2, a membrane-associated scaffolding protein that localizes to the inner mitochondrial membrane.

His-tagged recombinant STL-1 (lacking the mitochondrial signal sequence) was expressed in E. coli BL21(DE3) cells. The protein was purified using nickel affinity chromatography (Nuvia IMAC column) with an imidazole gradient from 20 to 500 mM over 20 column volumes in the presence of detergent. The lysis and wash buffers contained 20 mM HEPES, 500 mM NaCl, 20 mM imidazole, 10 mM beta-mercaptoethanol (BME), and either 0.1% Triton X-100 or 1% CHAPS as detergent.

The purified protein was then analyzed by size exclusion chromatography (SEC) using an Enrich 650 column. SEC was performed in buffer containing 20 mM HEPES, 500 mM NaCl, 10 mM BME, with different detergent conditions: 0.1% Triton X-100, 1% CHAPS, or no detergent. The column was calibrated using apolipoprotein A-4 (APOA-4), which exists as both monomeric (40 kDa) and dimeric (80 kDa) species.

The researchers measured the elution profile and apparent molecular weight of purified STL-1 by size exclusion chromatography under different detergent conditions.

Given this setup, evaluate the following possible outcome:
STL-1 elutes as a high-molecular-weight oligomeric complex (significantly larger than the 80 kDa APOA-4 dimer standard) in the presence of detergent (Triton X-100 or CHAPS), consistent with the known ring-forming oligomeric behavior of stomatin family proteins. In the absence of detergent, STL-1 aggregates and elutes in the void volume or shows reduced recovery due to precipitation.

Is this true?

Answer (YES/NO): NO